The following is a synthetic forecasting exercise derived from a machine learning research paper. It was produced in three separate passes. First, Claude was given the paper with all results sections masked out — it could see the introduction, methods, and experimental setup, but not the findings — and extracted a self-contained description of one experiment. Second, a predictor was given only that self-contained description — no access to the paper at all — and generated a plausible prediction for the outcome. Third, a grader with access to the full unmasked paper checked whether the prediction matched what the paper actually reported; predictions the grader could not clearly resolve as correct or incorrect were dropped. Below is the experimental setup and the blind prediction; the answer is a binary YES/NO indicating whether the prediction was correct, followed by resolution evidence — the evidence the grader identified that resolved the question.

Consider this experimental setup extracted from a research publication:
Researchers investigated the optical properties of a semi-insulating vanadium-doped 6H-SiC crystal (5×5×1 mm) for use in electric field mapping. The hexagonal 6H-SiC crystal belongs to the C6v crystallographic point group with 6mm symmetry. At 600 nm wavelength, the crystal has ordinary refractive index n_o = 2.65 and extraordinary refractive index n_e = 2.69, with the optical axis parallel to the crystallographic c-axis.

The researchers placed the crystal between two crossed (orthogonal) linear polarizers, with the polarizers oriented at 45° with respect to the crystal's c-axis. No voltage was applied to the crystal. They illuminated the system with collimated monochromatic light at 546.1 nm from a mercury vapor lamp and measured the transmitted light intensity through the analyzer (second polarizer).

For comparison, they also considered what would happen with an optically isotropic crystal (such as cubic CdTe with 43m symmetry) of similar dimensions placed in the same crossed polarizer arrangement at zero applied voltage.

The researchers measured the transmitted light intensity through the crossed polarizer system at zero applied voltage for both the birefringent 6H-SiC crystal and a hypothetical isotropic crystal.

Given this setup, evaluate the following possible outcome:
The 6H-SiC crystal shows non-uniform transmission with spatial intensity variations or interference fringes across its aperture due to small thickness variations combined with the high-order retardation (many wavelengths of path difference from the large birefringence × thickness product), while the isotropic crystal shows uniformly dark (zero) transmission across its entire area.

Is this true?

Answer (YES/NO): YES